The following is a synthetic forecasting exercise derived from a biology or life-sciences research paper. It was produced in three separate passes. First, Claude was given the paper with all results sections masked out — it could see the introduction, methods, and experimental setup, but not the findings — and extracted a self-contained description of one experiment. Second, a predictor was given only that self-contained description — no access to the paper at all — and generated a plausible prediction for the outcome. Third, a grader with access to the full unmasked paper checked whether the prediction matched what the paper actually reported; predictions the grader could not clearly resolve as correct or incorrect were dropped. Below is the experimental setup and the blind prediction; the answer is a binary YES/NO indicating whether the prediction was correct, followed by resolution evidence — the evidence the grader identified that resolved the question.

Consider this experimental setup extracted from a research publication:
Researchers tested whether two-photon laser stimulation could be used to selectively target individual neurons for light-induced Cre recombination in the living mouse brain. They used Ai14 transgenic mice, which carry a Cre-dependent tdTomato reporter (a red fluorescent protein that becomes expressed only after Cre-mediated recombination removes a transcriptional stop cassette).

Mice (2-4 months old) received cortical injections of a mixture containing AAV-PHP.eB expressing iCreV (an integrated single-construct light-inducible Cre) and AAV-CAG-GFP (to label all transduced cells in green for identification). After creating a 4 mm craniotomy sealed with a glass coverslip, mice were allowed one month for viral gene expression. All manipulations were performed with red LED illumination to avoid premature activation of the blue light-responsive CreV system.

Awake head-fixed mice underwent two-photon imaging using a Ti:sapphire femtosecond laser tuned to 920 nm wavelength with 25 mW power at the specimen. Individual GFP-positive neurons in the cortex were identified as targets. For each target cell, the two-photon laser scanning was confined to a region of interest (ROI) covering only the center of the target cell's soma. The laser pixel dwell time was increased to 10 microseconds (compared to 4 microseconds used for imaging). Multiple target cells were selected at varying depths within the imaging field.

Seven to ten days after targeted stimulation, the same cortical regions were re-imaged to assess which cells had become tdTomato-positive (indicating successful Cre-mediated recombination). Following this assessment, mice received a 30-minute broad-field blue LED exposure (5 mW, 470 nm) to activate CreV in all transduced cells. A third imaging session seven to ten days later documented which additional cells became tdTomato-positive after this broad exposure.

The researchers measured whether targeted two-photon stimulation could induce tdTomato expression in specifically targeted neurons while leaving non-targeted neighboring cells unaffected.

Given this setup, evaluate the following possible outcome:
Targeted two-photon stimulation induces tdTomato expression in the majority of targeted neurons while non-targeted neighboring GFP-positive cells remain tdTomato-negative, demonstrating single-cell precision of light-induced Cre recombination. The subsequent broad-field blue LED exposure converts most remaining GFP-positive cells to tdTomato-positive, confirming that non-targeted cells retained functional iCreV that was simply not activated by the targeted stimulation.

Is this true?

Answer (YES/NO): YES